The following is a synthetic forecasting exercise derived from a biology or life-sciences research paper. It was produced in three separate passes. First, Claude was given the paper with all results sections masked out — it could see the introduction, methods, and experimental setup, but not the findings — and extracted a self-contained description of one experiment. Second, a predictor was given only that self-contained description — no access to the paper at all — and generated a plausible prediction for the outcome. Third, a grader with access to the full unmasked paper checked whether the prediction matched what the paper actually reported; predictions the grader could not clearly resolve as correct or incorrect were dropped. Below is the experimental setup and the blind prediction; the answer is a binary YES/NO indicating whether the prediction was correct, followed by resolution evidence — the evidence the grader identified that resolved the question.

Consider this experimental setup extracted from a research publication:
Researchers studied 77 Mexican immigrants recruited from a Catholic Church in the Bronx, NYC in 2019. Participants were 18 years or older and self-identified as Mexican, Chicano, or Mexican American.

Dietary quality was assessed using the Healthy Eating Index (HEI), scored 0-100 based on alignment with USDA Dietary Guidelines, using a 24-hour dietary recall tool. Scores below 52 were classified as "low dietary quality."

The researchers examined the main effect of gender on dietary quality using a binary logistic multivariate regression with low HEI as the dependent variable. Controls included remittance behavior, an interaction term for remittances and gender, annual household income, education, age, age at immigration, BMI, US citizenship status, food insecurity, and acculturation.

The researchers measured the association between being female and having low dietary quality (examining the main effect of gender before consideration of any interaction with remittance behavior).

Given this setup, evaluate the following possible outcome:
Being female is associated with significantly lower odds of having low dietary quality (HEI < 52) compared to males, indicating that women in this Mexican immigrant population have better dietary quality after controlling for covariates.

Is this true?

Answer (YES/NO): YES